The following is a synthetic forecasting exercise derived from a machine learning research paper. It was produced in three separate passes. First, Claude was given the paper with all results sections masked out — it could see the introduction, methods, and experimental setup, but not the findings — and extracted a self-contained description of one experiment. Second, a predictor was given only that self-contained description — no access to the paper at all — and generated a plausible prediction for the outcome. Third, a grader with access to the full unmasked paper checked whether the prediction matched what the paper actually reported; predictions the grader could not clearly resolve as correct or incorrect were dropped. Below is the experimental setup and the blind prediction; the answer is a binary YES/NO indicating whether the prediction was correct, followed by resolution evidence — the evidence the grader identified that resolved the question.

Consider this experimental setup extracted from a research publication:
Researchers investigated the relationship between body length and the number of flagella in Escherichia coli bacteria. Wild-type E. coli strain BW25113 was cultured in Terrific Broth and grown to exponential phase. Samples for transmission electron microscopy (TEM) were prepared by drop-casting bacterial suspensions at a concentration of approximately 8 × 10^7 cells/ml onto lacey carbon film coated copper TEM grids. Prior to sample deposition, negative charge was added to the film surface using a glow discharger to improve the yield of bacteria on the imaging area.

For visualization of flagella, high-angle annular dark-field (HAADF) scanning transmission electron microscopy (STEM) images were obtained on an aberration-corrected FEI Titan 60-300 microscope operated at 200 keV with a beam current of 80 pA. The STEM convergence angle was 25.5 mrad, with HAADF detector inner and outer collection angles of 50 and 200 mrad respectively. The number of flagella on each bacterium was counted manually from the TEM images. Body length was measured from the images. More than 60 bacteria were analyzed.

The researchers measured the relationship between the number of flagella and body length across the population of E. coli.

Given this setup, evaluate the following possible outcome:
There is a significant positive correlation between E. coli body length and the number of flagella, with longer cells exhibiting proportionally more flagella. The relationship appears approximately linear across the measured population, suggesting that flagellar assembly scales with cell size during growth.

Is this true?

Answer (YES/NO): YES